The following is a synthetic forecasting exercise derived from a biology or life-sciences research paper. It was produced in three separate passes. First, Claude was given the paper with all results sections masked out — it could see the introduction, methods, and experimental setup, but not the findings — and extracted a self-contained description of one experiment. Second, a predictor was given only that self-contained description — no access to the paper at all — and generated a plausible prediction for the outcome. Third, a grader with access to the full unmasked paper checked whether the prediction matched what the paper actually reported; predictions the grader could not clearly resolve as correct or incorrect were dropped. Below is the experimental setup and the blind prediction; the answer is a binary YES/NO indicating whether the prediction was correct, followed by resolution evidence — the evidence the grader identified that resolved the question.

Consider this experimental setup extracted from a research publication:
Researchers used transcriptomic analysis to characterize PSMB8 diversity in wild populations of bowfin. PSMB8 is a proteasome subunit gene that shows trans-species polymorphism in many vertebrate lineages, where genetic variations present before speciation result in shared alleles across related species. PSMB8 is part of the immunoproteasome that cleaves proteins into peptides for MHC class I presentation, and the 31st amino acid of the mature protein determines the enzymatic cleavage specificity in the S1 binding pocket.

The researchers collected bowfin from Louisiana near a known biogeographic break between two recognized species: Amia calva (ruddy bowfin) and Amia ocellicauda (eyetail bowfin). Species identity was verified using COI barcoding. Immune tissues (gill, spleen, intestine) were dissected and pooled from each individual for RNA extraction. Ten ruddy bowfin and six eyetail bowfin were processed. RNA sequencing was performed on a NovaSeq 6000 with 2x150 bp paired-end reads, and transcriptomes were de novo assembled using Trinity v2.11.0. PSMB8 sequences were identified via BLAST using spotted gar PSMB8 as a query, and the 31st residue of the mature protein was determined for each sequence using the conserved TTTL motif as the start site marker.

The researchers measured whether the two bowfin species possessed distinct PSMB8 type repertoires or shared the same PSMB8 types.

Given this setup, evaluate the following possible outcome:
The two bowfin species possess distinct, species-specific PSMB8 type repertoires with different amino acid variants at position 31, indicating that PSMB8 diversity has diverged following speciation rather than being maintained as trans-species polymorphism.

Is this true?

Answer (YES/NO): NO